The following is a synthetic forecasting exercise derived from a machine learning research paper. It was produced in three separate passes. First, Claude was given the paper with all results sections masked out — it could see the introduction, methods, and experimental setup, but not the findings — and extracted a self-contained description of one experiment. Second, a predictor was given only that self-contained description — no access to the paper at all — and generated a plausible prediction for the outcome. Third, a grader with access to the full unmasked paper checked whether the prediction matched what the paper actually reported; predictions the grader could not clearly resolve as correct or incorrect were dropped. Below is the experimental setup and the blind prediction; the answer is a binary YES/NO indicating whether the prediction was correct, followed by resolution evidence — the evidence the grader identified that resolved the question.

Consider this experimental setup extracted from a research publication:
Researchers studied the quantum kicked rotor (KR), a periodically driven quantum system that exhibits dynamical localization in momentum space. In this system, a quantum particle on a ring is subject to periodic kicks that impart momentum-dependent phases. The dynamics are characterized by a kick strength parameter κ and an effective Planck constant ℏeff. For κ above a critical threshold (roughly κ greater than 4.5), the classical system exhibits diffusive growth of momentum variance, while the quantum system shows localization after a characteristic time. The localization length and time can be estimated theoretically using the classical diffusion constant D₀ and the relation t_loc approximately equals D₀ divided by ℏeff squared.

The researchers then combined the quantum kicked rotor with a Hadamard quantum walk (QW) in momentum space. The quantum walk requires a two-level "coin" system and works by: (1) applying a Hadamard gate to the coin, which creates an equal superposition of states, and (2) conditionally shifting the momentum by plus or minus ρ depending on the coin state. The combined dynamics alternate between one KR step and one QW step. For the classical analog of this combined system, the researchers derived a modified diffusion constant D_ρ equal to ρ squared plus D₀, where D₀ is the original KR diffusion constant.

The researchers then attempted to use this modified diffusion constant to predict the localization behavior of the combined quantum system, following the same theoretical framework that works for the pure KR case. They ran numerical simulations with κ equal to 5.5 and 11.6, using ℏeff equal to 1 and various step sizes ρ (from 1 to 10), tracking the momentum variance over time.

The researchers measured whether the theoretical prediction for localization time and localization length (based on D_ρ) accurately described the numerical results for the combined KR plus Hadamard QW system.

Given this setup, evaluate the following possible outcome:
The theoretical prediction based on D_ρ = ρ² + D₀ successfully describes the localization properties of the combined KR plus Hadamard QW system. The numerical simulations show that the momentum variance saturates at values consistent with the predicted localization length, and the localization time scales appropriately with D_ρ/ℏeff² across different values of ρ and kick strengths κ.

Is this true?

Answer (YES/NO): NO